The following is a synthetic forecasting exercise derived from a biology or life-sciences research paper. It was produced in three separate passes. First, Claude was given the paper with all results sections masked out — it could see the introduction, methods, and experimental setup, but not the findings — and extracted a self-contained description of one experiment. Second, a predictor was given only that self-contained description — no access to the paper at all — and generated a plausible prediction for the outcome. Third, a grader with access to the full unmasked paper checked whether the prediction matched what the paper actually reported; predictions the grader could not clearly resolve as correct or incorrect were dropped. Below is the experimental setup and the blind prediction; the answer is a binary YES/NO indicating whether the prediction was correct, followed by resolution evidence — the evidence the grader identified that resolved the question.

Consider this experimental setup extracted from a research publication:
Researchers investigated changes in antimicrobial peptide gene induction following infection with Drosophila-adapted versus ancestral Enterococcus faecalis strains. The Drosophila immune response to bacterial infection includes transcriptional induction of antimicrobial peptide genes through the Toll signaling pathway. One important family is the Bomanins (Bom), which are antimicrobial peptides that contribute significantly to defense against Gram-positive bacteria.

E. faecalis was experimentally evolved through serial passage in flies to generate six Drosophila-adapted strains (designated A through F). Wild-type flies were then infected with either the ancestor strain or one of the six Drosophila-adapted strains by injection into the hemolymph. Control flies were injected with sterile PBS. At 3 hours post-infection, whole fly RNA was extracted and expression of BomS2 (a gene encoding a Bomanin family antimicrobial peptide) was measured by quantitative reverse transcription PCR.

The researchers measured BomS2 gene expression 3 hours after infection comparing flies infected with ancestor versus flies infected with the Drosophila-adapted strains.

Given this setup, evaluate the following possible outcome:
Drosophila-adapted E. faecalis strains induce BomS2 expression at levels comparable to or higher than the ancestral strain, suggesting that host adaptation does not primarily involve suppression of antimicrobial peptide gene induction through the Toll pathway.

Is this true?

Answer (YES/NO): YES